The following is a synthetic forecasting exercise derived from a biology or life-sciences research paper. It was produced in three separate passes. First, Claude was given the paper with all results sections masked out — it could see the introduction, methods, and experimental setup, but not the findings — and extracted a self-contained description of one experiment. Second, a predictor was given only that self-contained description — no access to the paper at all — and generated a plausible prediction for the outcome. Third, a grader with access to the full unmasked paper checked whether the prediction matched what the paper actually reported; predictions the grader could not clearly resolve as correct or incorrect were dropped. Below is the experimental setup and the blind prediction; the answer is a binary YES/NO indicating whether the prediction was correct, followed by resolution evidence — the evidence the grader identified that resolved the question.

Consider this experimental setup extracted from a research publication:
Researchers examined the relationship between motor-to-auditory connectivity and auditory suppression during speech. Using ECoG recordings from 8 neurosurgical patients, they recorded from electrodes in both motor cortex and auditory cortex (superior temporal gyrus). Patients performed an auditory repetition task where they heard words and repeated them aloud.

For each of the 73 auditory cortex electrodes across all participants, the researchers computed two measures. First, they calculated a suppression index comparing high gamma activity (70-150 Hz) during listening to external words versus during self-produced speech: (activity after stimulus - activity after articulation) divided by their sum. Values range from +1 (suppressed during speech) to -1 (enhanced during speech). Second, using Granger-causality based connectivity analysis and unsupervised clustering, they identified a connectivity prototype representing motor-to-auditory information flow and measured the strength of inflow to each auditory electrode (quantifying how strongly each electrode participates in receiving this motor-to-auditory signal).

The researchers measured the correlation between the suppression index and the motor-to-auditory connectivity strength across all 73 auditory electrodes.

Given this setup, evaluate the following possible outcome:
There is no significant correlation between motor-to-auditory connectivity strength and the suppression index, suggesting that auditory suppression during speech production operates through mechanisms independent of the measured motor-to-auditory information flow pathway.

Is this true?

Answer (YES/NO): NO